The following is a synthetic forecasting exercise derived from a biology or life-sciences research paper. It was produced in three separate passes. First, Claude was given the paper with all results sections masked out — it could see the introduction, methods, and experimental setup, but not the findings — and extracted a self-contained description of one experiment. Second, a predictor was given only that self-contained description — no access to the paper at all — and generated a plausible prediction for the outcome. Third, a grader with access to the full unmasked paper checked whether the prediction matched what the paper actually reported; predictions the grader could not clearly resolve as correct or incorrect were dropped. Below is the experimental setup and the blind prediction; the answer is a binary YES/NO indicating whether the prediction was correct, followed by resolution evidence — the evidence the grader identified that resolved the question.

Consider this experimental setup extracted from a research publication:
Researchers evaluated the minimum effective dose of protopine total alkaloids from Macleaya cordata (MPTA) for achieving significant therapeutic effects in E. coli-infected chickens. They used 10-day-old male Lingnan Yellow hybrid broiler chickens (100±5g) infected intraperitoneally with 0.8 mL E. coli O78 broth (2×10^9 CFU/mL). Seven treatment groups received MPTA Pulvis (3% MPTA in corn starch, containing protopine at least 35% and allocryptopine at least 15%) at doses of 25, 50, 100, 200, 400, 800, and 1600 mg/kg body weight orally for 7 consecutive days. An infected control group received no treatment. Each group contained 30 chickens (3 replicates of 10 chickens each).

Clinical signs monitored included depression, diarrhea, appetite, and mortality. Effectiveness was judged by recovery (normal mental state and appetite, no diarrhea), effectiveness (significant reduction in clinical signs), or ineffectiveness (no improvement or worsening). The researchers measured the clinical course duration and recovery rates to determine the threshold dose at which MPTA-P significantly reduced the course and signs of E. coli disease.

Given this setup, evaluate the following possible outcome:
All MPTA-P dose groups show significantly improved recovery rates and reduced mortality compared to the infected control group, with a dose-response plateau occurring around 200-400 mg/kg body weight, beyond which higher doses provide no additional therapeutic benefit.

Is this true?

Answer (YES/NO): NO